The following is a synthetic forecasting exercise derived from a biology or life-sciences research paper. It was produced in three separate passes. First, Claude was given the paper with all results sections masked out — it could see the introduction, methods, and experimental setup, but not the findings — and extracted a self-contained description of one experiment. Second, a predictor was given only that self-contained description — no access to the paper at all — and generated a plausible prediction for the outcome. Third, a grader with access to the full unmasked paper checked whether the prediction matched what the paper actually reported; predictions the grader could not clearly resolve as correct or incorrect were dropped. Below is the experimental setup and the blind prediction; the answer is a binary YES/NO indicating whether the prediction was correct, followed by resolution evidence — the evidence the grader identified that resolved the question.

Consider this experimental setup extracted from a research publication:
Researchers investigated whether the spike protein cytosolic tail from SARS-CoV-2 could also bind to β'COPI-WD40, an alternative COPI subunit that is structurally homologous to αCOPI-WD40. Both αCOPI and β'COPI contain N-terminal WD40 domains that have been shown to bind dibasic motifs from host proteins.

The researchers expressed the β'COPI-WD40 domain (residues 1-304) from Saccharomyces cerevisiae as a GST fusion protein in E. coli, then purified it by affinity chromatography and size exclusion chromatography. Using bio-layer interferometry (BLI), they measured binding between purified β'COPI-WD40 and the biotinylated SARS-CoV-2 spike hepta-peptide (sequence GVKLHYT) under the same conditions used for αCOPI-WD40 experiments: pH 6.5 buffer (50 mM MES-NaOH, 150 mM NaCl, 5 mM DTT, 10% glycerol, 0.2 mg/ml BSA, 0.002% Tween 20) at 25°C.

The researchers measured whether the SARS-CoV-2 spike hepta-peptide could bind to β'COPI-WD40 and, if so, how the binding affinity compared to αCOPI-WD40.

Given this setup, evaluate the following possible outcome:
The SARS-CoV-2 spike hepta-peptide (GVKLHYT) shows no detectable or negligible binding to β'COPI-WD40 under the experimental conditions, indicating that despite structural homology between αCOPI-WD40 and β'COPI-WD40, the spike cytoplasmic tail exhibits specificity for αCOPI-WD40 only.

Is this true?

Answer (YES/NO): YES